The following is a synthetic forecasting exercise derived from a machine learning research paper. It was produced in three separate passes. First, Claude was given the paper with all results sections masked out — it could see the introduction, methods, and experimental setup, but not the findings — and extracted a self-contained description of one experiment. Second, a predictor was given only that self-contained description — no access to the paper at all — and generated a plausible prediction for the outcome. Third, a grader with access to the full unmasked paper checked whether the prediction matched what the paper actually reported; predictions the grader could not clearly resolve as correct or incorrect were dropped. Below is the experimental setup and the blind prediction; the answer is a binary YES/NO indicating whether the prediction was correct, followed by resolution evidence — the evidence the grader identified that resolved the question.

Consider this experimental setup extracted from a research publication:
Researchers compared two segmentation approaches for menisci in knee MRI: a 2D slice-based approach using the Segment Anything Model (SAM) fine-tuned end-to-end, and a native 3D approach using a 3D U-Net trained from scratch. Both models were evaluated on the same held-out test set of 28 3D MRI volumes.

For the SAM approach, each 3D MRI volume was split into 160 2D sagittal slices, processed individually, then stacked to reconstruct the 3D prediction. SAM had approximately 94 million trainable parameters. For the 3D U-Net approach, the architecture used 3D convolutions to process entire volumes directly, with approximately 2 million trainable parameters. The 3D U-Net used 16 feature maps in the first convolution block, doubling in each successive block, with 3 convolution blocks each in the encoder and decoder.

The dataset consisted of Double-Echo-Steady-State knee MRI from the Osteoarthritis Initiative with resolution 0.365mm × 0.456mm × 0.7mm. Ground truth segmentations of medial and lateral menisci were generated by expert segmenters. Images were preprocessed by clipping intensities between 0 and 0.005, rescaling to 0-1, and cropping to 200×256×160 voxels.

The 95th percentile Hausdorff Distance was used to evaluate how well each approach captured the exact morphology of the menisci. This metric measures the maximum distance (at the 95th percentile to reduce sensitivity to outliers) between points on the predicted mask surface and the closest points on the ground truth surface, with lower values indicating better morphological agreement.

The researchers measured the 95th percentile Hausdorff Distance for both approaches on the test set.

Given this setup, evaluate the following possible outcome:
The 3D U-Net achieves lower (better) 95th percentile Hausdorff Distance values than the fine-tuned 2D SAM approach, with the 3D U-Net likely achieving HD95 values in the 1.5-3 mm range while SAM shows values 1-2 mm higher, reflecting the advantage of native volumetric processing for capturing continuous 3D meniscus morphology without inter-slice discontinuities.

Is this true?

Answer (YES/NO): NO